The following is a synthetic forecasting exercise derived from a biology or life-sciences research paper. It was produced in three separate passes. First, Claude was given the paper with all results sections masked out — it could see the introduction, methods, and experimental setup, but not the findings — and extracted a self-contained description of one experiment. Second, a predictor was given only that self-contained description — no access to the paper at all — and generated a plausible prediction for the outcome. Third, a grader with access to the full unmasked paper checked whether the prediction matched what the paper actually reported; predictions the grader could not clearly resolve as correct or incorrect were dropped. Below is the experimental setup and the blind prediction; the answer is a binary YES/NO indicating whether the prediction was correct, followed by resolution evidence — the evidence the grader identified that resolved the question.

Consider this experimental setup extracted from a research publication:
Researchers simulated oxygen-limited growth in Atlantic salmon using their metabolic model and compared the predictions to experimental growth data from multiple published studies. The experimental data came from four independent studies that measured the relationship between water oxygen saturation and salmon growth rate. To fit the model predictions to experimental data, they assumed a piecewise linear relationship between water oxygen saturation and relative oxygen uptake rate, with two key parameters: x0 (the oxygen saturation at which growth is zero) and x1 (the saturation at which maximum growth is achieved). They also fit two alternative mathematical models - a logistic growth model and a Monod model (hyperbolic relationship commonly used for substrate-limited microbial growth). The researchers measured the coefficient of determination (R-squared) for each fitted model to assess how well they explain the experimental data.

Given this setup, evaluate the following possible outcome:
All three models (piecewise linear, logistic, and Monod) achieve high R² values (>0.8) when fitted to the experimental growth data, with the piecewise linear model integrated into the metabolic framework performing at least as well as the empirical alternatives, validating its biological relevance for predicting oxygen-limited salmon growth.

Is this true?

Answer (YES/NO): NO